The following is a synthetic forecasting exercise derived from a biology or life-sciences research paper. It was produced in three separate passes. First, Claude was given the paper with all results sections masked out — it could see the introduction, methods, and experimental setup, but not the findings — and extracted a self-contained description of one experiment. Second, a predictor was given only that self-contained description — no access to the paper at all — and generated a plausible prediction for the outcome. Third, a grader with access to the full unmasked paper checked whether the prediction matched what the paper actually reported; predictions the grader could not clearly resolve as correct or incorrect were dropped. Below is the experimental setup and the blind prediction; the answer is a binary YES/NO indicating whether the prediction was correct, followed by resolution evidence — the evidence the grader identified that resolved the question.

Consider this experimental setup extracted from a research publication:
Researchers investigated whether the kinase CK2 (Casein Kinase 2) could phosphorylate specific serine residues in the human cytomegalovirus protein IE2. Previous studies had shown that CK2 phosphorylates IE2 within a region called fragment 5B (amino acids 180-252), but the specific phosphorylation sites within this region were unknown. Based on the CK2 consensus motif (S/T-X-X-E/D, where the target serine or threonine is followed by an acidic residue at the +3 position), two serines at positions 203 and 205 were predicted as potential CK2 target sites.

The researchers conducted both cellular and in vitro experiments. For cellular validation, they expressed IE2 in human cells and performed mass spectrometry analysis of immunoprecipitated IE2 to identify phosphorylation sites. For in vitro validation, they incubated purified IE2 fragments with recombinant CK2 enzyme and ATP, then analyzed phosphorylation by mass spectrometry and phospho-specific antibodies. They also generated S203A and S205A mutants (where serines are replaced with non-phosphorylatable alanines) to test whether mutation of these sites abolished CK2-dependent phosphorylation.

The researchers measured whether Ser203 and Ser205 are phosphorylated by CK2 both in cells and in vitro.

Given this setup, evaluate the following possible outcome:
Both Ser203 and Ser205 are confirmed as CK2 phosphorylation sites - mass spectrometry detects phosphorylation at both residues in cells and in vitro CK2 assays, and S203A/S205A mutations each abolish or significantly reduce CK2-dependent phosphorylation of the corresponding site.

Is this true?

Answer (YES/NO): NO